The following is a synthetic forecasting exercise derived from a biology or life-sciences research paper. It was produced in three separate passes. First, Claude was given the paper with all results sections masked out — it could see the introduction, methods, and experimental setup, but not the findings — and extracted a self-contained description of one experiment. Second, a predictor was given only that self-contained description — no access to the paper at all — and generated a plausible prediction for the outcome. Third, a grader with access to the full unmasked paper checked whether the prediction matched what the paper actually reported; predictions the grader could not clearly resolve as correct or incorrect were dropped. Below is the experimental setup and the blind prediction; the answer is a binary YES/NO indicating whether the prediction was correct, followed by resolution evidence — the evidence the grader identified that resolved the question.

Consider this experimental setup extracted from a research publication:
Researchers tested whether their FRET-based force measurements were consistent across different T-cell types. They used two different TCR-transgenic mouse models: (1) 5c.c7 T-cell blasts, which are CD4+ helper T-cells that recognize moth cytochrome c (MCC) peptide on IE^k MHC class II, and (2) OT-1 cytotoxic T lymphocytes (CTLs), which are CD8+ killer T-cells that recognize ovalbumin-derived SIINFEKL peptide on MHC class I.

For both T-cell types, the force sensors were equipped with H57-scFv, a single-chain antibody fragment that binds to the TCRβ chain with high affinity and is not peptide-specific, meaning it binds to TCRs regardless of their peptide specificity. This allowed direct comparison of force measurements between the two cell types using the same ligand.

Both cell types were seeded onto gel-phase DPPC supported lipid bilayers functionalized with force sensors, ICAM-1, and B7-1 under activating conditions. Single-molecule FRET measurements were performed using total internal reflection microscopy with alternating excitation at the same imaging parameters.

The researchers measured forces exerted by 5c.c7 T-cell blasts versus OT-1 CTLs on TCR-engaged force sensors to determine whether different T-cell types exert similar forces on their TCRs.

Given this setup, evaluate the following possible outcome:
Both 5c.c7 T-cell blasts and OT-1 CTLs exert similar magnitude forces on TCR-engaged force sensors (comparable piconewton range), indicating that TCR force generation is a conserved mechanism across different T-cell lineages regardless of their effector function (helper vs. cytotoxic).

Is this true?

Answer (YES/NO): YES